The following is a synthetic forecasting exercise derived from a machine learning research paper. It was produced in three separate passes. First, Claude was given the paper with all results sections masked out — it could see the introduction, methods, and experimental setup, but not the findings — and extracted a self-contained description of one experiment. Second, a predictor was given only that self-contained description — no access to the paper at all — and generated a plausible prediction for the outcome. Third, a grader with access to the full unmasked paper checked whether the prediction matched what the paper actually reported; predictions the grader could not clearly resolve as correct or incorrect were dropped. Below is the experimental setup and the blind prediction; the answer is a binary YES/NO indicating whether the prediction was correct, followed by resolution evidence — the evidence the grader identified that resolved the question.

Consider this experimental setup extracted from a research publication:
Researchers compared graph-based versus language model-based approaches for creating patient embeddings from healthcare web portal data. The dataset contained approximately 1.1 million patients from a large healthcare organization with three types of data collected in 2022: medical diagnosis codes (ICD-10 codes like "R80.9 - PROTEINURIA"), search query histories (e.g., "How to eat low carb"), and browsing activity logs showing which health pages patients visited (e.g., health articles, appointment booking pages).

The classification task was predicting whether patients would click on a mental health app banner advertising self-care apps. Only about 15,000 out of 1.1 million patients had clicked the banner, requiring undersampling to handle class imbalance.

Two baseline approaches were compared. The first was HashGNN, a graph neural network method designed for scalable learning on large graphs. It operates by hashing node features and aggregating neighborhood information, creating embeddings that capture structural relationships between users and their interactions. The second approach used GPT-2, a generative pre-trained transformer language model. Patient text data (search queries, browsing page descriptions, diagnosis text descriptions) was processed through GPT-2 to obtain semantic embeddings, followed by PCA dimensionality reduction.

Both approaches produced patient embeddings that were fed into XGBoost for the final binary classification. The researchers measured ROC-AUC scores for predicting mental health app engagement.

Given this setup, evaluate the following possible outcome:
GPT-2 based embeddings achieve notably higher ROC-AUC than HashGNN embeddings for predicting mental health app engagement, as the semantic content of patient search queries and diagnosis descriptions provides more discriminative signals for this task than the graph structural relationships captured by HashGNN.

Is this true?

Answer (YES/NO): YES